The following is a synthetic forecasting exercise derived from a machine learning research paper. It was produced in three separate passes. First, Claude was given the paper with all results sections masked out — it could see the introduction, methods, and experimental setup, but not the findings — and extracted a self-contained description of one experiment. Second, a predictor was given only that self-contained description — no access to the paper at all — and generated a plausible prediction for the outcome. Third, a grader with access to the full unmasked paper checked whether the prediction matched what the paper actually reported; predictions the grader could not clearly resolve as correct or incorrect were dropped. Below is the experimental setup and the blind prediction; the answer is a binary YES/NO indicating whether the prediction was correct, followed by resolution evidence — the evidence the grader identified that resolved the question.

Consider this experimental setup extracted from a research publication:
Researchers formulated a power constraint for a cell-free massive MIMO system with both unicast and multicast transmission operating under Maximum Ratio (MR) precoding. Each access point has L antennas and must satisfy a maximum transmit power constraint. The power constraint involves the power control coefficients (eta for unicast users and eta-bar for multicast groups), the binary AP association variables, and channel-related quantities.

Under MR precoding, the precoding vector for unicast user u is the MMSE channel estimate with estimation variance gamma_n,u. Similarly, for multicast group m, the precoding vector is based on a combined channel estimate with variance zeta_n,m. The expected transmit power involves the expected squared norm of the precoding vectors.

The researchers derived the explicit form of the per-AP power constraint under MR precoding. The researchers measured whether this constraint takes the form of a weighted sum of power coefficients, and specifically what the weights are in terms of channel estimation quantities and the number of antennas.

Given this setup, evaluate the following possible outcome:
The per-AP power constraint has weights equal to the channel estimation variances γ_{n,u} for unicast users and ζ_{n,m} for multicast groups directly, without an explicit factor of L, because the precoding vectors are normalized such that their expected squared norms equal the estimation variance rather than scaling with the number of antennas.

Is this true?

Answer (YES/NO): NO